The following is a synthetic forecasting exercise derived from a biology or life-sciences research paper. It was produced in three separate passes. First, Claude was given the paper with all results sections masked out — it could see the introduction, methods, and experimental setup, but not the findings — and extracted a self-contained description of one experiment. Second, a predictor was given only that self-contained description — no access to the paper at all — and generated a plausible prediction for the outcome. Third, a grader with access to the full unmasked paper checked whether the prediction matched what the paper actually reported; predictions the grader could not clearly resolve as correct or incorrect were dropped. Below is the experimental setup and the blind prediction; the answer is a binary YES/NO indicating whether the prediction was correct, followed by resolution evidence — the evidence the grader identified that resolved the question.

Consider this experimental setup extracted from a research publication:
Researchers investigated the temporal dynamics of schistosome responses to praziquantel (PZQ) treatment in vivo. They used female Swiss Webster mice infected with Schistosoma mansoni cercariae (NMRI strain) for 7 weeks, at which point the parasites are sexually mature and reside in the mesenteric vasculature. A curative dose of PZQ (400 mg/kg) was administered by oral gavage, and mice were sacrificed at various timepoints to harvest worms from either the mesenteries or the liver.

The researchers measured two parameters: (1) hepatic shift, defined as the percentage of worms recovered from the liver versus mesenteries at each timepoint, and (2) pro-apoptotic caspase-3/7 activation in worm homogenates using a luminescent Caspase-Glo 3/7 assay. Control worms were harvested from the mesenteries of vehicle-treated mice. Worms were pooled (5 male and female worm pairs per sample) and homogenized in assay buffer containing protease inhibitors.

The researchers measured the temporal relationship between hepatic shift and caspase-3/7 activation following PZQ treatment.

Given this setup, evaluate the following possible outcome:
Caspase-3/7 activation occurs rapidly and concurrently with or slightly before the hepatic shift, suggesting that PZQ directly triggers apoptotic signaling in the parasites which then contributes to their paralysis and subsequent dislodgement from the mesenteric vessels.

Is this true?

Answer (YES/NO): NO